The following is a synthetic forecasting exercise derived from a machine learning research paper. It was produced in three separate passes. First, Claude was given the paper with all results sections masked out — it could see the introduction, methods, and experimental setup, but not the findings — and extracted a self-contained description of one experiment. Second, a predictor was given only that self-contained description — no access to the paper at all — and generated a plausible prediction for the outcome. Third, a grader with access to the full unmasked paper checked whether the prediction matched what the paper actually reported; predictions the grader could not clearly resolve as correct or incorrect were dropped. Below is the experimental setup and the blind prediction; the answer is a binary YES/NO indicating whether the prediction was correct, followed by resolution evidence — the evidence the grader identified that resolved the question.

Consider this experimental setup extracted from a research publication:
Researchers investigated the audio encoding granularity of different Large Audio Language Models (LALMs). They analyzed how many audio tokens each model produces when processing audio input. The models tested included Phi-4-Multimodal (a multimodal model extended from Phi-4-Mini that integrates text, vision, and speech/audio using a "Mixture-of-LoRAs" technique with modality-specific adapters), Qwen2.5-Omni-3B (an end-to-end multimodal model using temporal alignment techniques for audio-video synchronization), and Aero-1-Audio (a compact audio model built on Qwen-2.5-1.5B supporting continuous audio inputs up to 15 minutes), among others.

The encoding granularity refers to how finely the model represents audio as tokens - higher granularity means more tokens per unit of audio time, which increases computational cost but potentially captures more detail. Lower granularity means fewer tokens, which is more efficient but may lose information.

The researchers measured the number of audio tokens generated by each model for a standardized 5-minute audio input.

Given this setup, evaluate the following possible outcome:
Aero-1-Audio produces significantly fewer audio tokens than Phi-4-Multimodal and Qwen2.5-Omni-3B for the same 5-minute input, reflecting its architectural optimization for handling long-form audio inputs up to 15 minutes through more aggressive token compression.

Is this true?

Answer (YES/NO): NO